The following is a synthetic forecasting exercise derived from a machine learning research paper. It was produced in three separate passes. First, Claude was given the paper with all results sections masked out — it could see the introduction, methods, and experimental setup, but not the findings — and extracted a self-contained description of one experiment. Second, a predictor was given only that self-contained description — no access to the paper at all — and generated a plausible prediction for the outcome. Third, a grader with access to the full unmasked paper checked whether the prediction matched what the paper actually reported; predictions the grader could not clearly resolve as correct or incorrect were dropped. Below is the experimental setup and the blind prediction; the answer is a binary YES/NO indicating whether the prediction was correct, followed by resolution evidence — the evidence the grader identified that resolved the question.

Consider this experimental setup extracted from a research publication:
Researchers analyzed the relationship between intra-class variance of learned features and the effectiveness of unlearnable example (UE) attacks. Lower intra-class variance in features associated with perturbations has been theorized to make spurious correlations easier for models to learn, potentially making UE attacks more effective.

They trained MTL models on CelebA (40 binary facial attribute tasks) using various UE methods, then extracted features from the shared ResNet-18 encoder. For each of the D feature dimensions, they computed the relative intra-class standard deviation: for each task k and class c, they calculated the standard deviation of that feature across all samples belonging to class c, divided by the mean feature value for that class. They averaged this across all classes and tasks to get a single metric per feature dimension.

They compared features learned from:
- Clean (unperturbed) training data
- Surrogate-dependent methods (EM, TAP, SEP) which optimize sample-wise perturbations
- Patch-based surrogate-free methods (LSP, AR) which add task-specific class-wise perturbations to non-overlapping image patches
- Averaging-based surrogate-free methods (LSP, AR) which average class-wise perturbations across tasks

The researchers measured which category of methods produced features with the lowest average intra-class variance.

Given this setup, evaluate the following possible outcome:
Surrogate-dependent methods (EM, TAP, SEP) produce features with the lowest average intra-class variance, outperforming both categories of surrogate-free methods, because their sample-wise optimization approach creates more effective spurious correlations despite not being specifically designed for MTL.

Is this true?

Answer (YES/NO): NO